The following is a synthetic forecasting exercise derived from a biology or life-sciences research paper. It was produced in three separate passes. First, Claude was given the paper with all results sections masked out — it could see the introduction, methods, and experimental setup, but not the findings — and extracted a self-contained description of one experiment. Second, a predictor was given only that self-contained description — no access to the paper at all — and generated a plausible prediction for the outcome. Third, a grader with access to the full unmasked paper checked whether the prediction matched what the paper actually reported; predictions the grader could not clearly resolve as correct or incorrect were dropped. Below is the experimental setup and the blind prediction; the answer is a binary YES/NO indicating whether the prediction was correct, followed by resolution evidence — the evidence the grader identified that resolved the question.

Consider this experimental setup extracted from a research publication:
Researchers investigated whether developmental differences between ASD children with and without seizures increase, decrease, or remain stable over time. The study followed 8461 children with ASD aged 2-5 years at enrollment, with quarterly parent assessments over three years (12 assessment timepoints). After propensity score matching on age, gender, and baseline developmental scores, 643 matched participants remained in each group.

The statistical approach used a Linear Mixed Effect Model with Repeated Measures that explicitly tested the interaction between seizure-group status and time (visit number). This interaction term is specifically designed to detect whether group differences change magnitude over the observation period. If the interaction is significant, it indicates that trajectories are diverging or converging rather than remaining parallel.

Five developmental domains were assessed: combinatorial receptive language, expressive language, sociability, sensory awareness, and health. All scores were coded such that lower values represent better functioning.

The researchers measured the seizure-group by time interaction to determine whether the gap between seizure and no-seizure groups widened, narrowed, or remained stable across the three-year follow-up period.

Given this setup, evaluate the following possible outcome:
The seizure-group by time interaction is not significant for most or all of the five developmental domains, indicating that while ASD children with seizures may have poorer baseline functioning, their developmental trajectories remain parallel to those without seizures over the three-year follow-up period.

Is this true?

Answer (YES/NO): NO